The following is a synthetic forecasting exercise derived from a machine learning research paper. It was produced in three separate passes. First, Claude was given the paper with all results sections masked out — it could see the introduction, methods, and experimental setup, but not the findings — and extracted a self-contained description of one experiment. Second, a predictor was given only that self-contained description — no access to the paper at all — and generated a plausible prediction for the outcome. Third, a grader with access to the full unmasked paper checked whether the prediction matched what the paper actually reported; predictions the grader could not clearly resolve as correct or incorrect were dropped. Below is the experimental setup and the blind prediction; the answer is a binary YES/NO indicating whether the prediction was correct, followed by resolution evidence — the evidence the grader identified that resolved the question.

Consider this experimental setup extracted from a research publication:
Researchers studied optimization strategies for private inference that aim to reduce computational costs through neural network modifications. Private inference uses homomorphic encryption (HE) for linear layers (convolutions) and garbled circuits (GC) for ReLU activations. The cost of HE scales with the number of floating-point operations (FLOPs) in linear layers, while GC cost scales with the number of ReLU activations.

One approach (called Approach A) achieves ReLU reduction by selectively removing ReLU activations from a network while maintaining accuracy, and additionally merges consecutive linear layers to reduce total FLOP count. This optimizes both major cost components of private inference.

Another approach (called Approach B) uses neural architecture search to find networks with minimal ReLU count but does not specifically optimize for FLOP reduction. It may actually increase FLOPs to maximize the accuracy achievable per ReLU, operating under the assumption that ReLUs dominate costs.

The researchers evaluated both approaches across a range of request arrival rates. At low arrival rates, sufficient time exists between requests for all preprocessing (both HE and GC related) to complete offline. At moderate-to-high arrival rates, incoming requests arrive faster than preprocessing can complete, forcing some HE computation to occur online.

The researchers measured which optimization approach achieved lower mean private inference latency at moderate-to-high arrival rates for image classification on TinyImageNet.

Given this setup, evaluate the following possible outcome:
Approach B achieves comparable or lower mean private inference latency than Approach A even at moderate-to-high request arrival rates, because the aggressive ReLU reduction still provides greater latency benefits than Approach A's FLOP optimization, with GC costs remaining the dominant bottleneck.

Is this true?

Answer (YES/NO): NO